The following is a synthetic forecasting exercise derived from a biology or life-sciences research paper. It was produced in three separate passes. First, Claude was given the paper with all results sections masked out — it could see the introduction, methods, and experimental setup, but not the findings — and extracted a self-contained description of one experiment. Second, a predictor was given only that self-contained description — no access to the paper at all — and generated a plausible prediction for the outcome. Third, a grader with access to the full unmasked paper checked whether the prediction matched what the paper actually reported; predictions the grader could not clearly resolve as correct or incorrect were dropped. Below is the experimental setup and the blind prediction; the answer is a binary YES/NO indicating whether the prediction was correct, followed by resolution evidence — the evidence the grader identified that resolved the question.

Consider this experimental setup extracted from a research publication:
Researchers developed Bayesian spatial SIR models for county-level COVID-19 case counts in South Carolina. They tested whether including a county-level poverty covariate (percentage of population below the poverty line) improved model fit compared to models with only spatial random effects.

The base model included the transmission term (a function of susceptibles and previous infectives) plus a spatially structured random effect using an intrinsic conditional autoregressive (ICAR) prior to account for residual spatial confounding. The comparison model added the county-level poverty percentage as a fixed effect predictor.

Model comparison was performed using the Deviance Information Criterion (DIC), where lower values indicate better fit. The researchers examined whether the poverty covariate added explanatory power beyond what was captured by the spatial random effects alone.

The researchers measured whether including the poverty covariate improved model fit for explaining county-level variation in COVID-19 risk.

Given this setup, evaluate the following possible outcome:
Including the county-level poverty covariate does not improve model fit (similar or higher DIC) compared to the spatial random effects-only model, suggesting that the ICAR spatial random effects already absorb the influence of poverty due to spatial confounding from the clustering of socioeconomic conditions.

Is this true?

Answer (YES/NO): NO